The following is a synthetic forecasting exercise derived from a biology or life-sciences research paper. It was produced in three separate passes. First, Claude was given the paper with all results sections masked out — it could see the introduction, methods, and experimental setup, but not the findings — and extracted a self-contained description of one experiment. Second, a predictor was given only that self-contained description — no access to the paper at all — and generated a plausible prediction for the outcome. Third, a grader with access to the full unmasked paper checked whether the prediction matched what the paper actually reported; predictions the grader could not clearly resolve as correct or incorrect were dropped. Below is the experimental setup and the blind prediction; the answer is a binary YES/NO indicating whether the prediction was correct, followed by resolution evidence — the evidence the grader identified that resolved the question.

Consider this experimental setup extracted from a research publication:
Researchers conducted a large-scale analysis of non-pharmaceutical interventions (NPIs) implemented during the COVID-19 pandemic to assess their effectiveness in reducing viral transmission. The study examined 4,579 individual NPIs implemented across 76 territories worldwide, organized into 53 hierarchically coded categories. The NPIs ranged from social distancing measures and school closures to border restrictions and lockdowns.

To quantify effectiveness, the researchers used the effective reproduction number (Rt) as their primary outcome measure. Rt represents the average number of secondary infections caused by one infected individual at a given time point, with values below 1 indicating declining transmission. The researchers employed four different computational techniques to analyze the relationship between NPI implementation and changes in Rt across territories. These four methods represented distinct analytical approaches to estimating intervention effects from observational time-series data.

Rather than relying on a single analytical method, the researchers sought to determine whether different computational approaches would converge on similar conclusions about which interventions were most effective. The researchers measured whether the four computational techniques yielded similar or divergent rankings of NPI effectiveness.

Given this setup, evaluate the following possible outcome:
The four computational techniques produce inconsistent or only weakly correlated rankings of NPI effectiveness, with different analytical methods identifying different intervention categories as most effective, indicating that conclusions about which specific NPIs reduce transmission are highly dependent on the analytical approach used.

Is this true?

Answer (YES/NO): NO